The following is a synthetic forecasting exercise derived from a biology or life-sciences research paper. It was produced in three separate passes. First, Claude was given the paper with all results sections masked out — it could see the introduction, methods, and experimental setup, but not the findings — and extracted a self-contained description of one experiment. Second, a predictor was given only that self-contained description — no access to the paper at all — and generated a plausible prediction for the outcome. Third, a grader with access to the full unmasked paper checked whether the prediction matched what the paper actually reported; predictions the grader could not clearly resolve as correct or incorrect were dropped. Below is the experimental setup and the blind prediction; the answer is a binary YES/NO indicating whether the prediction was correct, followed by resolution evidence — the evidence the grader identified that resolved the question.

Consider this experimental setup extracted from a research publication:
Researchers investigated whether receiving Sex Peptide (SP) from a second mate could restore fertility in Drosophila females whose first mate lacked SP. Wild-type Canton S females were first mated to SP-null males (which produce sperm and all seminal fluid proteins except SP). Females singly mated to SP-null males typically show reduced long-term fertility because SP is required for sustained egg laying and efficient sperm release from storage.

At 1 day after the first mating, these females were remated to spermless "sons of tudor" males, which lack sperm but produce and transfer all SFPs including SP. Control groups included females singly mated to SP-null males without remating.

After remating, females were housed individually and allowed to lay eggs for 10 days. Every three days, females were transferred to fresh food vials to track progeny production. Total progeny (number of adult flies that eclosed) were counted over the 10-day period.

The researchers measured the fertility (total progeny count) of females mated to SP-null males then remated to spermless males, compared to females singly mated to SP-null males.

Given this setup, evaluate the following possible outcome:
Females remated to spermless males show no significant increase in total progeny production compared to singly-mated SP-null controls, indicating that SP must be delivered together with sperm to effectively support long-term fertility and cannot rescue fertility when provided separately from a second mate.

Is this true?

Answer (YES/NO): NO